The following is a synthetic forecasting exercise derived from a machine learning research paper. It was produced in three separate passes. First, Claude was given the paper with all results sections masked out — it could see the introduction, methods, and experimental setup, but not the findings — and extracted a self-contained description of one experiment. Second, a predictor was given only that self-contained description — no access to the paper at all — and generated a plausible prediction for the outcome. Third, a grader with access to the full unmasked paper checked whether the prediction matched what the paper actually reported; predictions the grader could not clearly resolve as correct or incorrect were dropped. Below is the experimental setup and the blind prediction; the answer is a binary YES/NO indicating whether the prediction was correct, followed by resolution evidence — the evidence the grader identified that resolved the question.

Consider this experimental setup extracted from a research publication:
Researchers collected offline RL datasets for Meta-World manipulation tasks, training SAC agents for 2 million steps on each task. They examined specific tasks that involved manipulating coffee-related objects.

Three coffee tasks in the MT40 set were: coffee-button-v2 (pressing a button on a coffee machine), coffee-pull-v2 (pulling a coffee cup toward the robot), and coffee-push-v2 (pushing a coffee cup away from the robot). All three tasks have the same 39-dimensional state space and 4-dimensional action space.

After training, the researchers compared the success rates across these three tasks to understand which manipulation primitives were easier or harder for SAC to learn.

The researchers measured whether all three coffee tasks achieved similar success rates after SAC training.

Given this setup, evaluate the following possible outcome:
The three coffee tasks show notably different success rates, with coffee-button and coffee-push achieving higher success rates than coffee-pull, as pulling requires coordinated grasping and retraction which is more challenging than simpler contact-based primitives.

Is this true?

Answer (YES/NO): NO